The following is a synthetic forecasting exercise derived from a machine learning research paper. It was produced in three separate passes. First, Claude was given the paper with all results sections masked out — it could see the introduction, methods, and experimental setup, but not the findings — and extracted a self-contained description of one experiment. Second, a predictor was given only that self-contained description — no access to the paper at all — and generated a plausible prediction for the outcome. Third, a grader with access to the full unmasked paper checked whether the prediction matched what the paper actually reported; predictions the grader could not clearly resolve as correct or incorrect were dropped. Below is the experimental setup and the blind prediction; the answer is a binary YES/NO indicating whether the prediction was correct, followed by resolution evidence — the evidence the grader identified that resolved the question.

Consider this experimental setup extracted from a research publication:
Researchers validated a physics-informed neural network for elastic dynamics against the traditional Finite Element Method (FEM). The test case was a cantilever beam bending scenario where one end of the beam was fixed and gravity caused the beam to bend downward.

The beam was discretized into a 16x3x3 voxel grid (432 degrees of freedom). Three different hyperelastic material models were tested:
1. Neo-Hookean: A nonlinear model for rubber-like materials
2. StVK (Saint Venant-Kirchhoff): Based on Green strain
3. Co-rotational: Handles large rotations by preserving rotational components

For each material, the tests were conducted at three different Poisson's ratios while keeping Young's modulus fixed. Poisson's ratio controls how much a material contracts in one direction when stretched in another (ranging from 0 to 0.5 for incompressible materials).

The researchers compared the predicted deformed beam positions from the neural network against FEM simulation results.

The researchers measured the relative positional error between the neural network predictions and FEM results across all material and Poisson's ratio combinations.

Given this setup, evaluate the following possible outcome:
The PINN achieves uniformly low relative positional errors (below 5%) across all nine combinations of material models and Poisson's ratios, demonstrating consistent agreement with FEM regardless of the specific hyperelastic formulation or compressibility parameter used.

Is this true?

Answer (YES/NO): YES